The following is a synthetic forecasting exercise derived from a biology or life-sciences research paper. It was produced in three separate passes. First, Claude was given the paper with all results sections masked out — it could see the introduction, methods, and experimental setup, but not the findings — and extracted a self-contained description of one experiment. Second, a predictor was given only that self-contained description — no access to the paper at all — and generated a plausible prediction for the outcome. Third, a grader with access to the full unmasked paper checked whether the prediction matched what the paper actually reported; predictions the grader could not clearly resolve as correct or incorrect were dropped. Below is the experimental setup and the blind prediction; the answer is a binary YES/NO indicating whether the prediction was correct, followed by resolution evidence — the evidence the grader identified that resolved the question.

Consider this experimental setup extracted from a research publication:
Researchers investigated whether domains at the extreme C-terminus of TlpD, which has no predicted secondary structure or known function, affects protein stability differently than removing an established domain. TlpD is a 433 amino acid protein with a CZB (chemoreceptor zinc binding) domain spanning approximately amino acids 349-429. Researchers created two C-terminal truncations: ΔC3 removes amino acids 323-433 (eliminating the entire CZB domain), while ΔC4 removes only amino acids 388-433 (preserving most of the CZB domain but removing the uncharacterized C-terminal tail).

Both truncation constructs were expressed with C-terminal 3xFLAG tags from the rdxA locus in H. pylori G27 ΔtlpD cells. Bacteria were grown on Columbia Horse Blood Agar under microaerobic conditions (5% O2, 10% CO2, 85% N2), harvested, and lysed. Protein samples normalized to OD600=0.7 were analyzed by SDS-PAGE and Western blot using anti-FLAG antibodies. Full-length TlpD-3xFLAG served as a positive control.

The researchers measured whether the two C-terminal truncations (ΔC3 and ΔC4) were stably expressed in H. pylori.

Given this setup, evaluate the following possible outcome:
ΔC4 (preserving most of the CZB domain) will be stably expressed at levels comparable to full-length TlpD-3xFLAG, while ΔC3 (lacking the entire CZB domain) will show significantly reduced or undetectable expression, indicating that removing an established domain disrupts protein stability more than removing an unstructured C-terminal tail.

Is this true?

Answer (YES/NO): NO